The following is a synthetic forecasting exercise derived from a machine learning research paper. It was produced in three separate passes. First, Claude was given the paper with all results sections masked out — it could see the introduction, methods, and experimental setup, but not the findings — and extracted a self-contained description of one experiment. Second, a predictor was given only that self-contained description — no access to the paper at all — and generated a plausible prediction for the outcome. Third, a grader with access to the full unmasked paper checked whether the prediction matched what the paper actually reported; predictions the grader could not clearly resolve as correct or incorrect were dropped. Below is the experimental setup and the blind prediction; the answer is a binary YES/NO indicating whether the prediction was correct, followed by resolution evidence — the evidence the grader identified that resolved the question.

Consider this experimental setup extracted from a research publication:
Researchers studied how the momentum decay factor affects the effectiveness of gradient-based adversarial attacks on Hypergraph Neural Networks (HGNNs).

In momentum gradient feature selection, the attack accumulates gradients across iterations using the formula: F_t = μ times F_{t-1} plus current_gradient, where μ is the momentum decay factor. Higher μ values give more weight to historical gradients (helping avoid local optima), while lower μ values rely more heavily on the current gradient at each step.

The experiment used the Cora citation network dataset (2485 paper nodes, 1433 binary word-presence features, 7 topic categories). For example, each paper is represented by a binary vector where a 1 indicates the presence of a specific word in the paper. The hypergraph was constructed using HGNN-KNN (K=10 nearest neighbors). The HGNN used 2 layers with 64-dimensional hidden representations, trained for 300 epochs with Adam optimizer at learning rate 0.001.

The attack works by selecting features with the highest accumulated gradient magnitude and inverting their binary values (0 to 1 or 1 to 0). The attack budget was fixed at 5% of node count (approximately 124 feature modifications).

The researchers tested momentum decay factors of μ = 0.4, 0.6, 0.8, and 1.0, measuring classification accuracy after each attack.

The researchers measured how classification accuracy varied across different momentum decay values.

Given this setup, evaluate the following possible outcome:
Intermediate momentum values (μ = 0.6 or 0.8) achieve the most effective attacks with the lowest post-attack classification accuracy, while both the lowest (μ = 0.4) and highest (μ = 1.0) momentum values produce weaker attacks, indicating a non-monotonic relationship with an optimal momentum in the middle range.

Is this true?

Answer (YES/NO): NO